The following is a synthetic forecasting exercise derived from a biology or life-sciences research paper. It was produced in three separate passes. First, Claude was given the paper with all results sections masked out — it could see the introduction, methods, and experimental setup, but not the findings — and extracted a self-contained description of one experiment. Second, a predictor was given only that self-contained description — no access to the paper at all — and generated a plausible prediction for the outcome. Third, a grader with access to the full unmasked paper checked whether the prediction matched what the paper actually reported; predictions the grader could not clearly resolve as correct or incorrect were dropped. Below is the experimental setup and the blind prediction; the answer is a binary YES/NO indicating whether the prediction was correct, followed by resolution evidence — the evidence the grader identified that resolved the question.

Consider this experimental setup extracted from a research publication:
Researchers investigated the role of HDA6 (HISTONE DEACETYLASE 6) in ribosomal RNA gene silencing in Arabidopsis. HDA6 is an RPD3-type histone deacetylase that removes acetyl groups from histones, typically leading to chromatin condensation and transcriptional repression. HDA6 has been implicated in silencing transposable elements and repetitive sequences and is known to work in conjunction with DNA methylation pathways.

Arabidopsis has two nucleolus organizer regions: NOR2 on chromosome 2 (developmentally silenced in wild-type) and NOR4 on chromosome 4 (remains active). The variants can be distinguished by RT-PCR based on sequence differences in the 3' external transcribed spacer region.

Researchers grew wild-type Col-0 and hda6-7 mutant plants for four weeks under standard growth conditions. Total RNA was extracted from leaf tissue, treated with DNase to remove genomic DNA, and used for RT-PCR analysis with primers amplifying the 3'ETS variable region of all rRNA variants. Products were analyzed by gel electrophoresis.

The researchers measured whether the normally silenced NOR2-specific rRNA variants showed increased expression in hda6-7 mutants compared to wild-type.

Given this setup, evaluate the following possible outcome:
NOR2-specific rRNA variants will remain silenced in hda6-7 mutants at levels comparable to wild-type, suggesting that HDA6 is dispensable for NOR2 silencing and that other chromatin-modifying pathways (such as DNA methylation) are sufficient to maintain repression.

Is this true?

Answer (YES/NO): NO